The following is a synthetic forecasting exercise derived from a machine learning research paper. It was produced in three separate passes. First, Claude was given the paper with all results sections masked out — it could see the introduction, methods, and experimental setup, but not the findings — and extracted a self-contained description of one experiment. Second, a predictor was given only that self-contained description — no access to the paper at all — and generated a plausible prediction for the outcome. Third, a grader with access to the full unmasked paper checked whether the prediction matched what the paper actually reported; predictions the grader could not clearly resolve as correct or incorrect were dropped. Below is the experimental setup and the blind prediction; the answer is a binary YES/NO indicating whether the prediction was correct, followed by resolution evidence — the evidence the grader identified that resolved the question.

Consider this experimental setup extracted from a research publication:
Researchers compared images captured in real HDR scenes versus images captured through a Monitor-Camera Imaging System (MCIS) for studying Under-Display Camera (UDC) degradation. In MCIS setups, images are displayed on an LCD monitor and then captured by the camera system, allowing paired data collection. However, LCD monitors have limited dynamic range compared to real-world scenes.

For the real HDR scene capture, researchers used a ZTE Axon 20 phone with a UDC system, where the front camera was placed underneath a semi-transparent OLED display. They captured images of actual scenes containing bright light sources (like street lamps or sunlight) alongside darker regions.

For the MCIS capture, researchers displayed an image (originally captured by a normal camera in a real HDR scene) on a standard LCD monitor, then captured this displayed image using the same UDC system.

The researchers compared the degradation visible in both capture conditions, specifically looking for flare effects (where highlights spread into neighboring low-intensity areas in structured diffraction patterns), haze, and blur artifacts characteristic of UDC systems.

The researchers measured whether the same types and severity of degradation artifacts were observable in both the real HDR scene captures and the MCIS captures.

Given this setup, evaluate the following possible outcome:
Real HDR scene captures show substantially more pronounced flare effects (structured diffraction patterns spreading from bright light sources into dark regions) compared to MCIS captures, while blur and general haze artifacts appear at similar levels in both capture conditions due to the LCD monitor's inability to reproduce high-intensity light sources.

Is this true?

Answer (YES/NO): NO